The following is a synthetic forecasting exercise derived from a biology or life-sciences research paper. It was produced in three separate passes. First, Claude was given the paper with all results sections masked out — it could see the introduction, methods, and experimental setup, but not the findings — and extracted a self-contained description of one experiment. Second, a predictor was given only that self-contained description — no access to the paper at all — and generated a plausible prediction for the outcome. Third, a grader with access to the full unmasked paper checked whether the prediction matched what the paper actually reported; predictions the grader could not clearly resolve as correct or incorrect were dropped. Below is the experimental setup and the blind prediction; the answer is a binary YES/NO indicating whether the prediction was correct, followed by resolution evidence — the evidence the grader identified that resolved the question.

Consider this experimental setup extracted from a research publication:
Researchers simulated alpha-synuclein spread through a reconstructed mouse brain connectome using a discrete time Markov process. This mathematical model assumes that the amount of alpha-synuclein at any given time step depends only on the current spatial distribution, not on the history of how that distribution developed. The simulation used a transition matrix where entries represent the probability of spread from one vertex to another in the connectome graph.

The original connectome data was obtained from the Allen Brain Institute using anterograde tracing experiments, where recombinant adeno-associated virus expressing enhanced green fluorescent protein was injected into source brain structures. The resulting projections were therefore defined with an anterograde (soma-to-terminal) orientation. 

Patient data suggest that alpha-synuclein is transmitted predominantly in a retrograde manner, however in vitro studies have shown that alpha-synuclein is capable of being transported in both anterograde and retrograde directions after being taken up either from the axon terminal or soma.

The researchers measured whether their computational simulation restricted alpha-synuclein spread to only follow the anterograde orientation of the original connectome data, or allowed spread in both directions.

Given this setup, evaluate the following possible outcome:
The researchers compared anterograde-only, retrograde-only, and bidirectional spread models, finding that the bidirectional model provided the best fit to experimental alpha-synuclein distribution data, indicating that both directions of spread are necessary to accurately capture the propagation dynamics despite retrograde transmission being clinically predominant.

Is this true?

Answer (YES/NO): NO